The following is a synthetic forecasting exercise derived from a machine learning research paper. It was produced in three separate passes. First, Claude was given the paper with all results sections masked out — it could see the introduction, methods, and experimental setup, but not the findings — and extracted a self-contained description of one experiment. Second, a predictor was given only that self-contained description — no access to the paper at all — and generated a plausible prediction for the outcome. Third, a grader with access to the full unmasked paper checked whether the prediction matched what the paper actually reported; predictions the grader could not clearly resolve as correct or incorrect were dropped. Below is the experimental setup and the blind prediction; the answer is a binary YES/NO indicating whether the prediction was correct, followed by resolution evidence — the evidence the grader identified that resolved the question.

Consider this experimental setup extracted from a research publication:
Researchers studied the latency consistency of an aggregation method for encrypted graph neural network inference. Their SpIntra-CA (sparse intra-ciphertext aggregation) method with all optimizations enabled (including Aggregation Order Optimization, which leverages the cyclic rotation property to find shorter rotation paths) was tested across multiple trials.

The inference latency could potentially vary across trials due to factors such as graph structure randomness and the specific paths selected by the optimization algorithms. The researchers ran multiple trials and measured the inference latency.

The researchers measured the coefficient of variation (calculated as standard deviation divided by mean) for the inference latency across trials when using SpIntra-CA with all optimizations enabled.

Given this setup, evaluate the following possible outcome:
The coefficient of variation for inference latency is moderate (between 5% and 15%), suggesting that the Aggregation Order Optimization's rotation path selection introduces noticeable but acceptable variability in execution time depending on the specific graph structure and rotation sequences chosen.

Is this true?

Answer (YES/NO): NO